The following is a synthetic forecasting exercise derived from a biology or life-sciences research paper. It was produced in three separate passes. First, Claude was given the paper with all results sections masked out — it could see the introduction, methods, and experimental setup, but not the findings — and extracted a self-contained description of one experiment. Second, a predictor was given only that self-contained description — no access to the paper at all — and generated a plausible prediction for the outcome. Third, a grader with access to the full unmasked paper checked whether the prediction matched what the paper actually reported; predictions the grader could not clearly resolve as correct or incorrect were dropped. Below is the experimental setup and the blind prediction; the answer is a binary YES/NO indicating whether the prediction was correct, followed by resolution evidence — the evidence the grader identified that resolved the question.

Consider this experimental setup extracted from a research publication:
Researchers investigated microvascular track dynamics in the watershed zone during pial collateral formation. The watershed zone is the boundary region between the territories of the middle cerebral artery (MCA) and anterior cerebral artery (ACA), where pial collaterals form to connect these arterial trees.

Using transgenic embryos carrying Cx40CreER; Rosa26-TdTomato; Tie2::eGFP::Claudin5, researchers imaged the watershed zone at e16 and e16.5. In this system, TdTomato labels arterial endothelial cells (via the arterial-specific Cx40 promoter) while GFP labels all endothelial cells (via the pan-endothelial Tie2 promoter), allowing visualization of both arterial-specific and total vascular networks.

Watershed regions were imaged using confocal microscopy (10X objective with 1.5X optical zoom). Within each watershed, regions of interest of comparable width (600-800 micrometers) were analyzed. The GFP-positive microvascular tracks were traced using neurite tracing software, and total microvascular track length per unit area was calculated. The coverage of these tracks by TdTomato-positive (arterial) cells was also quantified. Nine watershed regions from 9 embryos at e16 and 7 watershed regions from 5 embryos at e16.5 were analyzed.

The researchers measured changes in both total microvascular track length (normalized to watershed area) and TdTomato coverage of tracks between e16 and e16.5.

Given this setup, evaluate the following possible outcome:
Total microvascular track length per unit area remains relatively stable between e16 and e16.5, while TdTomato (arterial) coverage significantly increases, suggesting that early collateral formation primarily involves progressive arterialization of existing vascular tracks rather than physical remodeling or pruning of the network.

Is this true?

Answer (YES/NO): NO